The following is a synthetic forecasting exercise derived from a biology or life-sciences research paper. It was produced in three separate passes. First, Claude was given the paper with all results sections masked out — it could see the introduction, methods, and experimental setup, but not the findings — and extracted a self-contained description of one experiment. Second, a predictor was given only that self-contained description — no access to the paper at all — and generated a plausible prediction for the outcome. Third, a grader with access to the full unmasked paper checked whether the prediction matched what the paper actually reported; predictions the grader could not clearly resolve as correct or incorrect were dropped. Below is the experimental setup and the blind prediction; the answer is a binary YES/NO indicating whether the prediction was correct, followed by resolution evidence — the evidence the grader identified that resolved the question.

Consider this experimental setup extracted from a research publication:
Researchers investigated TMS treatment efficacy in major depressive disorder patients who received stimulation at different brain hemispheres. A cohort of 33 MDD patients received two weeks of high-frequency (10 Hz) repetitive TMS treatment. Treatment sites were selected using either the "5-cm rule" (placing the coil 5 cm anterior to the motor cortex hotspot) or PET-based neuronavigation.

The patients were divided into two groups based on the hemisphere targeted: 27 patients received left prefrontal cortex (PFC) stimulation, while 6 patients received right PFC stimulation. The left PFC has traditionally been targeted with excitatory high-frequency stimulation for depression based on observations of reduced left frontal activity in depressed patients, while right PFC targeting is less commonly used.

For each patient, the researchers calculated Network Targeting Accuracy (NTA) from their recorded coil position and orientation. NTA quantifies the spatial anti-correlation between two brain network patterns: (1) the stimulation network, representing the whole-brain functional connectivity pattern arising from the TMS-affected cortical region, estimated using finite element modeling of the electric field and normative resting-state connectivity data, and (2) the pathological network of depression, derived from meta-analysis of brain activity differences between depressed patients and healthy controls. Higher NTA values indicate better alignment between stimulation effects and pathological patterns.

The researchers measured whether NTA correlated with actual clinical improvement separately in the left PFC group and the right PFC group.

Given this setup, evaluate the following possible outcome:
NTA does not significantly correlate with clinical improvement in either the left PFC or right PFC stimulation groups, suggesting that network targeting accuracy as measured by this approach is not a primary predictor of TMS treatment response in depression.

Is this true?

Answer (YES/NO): NO